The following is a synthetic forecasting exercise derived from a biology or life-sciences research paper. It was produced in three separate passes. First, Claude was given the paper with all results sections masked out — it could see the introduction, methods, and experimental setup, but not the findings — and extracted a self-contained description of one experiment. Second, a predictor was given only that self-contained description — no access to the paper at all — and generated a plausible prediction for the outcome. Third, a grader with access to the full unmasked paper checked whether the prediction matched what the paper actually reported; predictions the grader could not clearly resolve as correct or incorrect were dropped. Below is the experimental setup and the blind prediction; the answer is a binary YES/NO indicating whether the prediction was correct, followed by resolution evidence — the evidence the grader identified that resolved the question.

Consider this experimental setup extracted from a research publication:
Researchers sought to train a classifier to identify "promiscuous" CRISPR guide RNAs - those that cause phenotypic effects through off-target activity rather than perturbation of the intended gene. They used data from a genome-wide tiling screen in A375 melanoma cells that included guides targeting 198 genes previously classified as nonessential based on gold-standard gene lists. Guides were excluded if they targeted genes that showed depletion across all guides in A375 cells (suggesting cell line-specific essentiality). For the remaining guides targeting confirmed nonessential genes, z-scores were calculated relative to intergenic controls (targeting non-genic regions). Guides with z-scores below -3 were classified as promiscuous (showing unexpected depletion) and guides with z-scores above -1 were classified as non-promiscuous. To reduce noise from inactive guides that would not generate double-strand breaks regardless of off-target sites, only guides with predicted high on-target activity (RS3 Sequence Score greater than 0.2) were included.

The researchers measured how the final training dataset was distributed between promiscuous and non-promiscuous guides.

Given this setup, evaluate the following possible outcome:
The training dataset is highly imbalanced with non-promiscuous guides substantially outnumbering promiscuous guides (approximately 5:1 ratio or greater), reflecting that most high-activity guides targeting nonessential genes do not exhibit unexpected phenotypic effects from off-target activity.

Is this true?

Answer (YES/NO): YES